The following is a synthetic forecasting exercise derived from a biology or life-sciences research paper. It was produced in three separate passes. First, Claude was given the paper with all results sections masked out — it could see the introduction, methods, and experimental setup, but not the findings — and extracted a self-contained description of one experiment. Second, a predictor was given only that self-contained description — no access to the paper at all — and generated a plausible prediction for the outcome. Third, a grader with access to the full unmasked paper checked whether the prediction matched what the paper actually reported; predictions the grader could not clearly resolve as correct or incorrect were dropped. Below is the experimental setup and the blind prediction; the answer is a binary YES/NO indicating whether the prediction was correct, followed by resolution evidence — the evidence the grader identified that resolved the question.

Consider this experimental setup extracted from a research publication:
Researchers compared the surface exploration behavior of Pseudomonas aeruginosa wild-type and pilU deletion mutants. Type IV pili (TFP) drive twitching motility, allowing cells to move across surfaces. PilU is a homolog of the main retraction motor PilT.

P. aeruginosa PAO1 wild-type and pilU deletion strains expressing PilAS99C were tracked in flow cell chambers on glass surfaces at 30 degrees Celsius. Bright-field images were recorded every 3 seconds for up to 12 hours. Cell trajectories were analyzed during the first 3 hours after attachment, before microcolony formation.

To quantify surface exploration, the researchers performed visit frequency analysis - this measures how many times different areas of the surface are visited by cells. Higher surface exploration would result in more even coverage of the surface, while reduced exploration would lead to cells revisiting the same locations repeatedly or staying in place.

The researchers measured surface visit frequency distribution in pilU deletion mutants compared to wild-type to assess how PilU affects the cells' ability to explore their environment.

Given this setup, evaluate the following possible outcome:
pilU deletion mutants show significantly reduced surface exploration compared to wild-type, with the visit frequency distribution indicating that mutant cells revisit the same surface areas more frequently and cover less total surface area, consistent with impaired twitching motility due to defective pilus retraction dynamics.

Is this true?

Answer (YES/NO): NO